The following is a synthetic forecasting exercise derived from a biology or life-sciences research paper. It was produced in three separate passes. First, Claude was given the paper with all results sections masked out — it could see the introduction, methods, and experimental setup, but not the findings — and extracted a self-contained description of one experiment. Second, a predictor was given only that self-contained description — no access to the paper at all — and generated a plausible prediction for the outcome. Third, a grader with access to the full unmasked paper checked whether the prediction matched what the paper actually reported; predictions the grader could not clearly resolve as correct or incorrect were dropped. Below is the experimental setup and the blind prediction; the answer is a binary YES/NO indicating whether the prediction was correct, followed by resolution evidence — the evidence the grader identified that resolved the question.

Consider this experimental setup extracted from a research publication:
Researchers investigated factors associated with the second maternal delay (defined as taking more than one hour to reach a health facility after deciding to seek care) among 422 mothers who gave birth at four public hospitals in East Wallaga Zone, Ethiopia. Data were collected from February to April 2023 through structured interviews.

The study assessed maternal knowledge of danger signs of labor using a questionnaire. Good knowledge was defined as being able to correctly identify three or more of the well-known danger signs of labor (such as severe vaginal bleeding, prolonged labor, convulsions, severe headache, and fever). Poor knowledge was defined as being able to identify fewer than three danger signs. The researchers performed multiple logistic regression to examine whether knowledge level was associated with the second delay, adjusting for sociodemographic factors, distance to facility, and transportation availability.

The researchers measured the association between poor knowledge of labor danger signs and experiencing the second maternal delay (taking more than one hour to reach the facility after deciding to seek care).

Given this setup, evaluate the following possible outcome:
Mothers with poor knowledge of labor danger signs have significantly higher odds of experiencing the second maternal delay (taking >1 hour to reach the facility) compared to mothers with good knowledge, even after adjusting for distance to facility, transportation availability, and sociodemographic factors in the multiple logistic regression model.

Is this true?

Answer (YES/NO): YES